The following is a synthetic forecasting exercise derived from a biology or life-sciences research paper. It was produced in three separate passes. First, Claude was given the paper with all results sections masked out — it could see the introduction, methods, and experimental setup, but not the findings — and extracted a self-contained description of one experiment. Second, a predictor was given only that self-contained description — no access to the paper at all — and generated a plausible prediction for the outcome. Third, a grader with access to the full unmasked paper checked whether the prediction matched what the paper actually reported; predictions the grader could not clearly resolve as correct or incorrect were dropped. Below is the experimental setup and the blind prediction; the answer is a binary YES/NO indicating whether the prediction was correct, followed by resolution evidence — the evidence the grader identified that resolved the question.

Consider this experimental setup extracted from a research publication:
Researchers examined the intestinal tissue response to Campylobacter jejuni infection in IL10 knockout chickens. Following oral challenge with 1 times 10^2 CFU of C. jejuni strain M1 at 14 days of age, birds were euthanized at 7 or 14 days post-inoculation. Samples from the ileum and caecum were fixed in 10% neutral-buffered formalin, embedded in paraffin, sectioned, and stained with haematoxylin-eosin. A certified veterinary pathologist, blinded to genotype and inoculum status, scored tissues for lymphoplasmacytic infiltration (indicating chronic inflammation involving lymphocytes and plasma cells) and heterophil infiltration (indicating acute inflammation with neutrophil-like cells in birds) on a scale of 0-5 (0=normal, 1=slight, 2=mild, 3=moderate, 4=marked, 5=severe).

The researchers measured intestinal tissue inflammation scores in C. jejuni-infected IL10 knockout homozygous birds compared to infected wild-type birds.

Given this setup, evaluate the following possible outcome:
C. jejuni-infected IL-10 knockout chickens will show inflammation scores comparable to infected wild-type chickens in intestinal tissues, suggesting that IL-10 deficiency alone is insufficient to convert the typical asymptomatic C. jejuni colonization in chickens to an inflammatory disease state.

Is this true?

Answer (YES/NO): NO